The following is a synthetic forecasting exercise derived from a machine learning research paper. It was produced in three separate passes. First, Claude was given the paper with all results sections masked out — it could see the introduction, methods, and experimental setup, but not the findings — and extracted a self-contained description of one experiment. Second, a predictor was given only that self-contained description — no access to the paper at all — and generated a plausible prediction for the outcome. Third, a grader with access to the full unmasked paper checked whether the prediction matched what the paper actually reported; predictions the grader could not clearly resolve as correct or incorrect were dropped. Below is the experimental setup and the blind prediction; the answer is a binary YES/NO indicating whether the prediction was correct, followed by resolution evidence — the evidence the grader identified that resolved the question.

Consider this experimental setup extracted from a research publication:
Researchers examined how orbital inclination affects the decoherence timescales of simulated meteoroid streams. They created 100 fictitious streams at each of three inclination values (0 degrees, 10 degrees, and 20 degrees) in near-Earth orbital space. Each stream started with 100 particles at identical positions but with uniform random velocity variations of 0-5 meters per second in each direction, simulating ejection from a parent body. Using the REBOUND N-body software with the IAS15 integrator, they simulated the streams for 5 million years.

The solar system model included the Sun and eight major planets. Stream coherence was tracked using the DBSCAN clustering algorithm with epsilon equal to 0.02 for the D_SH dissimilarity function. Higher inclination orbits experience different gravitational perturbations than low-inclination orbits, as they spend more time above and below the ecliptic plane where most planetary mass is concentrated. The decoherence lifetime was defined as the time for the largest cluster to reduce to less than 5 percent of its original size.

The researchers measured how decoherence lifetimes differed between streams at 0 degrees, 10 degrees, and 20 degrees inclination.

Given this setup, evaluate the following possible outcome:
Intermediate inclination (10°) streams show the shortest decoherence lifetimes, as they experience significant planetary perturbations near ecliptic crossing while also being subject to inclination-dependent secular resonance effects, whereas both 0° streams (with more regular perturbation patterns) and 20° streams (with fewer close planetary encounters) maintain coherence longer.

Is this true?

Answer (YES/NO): NO